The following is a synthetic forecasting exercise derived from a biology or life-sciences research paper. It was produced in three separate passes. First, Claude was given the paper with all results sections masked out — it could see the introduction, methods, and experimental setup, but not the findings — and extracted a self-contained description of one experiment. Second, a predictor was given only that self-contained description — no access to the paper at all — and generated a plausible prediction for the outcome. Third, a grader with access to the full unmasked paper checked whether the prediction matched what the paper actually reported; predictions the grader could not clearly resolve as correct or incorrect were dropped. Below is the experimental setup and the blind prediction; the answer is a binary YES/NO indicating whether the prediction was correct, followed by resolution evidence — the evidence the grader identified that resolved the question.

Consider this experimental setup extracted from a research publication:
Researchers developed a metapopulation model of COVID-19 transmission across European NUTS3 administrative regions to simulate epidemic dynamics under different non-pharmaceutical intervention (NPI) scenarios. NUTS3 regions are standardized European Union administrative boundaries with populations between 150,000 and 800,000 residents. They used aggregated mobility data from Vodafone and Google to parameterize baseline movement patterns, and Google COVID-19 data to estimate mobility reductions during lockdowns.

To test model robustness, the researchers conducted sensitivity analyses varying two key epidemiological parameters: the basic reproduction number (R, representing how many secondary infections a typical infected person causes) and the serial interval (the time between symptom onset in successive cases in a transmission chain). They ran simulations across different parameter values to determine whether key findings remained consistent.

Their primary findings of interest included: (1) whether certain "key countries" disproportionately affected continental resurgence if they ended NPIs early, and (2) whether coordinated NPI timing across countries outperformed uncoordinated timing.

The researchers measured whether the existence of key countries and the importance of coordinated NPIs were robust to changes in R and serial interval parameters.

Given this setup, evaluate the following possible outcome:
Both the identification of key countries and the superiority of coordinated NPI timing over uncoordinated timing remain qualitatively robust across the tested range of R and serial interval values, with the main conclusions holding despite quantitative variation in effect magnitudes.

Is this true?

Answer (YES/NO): YES